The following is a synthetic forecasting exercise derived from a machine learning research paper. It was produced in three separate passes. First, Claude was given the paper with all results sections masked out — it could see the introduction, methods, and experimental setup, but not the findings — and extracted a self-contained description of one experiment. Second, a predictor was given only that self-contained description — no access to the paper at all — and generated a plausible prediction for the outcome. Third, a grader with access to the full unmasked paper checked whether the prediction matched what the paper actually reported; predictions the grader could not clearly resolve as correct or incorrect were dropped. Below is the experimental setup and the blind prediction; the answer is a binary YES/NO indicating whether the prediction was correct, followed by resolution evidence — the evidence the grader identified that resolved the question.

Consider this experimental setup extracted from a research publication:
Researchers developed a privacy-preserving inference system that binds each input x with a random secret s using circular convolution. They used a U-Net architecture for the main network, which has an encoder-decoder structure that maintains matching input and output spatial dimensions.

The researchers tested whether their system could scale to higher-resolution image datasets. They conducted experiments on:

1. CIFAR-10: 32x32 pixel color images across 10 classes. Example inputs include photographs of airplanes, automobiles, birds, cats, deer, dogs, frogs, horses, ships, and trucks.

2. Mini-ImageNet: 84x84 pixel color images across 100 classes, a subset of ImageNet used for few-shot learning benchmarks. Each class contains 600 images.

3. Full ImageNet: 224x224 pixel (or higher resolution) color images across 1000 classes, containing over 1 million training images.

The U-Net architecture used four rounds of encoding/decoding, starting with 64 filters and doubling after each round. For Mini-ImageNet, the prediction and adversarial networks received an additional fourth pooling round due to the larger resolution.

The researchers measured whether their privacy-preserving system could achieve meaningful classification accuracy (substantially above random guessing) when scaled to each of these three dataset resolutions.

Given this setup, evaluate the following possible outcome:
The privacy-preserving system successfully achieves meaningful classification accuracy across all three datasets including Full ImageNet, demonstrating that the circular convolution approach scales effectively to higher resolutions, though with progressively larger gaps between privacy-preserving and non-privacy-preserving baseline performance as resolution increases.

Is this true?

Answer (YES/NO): NO